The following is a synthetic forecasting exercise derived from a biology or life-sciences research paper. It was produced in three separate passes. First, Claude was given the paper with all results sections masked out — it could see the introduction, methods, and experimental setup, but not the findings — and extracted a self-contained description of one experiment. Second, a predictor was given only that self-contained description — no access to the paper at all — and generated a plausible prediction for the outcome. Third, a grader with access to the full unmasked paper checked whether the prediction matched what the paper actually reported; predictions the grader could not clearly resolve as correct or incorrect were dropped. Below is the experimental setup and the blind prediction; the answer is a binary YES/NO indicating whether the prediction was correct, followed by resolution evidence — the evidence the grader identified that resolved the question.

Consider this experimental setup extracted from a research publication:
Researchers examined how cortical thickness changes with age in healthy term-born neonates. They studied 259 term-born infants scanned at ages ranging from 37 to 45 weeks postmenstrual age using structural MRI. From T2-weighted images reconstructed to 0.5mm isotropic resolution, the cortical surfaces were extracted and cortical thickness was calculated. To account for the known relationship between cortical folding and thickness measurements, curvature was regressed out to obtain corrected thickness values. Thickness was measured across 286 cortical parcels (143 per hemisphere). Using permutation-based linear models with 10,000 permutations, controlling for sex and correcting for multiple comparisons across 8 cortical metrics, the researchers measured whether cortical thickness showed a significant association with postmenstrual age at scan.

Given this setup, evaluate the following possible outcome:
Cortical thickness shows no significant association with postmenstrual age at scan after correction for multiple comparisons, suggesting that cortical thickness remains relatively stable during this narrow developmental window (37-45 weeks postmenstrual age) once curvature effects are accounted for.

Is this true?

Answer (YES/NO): NO